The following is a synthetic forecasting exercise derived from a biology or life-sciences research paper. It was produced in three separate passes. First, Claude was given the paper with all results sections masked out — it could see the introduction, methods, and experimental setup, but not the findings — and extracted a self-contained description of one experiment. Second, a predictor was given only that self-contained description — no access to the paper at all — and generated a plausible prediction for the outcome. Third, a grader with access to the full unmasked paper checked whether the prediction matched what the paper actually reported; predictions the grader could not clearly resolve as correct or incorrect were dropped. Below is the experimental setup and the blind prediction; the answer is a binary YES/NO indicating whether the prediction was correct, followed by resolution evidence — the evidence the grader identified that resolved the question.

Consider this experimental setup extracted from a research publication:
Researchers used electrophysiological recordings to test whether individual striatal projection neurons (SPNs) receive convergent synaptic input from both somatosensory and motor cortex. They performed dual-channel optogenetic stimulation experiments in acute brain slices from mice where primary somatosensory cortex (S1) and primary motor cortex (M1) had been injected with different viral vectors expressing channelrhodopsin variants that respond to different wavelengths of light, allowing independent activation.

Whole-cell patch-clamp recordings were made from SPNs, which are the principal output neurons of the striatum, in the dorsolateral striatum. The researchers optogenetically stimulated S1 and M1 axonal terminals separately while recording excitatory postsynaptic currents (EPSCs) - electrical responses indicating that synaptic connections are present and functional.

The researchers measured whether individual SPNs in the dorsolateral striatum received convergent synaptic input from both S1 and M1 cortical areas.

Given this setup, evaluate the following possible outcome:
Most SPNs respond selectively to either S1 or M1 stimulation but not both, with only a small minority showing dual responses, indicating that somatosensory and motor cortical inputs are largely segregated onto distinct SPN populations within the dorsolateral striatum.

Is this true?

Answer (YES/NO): NO